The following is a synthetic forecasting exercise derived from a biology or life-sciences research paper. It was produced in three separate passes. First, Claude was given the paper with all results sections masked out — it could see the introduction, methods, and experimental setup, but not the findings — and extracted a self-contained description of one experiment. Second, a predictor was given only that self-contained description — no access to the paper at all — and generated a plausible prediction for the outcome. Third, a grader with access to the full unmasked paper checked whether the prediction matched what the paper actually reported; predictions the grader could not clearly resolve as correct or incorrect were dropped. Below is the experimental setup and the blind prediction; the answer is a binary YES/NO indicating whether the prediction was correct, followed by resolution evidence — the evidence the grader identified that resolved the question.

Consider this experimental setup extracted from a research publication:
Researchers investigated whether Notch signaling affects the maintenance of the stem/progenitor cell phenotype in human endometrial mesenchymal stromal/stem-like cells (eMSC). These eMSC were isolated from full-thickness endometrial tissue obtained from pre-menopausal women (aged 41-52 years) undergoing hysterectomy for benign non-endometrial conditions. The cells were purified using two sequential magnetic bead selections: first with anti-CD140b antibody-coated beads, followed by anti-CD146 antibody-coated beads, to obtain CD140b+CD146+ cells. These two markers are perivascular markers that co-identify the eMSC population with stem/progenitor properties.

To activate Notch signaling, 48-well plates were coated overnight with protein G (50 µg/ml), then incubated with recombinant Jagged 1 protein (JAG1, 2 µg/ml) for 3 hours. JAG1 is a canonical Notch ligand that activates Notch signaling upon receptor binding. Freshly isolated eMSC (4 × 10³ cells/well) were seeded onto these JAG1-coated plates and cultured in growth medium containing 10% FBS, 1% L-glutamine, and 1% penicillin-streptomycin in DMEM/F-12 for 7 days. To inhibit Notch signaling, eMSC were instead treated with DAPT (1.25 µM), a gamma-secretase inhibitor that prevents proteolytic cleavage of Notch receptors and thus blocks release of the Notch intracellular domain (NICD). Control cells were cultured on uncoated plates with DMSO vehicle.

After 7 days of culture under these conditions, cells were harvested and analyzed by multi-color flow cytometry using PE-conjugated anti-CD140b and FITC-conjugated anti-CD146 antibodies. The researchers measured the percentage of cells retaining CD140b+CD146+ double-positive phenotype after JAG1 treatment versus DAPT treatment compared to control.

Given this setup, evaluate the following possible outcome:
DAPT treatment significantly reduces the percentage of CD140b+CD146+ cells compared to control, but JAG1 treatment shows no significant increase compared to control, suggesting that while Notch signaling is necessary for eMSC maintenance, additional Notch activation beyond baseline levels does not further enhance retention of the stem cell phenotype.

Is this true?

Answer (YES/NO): NO